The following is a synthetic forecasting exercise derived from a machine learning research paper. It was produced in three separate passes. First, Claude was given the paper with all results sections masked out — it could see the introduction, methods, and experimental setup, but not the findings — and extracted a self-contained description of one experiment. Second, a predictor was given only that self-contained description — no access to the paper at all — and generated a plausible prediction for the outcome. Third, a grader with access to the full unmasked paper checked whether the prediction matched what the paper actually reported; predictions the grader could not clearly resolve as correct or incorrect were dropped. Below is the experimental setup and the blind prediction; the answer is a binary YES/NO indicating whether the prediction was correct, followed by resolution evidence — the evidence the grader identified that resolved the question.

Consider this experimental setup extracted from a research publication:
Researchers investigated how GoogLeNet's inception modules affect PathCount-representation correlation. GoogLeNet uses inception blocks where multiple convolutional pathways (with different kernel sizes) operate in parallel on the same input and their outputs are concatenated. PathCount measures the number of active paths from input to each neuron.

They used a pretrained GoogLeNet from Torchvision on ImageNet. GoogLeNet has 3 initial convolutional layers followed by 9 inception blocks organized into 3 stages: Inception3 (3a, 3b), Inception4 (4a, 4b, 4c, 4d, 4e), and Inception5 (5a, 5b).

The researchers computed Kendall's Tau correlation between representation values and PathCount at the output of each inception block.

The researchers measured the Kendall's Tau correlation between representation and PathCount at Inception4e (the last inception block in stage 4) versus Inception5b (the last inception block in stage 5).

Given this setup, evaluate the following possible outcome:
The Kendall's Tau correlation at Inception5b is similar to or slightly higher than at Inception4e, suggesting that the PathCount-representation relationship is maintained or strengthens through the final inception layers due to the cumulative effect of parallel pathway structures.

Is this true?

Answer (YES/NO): NO